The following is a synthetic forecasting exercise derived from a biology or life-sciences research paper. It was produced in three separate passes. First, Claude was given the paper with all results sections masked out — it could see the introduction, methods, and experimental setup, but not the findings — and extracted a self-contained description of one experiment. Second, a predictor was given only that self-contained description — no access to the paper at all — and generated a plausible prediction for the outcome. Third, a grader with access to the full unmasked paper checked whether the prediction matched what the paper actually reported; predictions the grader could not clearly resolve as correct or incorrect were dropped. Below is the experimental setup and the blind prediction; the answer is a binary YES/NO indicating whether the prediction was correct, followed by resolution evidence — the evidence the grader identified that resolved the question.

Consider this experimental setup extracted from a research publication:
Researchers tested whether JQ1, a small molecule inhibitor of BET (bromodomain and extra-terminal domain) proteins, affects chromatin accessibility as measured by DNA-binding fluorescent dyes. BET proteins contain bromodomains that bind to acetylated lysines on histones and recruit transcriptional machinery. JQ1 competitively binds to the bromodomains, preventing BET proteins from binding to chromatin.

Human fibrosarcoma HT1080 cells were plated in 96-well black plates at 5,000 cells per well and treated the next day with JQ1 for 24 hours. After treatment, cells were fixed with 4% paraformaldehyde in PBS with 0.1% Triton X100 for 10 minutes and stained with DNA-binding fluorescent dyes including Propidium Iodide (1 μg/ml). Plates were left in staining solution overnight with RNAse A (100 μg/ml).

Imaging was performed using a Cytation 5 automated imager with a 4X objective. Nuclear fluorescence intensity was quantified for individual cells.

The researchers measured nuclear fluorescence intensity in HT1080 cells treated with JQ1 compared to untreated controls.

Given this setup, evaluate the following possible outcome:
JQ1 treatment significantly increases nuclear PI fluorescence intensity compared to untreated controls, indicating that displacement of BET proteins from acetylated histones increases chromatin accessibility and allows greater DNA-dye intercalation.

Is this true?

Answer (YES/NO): NO